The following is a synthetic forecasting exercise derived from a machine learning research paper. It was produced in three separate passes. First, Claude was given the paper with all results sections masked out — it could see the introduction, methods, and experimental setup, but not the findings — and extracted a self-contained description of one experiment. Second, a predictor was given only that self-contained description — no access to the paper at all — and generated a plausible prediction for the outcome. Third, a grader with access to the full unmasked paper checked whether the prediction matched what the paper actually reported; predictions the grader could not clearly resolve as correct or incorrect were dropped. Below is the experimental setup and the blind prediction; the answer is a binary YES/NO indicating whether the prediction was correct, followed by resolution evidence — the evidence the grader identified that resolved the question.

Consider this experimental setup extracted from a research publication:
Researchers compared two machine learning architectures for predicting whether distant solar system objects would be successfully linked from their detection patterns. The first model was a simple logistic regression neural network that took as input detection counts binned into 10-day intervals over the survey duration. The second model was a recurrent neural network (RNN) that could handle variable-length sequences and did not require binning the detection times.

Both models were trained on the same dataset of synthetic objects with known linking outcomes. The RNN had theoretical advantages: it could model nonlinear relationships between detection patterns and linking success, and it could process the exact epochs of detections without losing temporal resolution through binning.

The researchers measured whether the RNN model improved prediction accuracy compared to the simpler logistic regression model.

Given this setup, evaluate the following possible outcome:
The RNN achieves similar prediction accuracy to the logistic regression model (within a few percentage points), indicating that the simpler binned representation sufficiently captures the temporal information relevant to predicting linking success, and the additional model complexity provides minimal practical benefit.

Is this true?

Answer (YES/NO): YES